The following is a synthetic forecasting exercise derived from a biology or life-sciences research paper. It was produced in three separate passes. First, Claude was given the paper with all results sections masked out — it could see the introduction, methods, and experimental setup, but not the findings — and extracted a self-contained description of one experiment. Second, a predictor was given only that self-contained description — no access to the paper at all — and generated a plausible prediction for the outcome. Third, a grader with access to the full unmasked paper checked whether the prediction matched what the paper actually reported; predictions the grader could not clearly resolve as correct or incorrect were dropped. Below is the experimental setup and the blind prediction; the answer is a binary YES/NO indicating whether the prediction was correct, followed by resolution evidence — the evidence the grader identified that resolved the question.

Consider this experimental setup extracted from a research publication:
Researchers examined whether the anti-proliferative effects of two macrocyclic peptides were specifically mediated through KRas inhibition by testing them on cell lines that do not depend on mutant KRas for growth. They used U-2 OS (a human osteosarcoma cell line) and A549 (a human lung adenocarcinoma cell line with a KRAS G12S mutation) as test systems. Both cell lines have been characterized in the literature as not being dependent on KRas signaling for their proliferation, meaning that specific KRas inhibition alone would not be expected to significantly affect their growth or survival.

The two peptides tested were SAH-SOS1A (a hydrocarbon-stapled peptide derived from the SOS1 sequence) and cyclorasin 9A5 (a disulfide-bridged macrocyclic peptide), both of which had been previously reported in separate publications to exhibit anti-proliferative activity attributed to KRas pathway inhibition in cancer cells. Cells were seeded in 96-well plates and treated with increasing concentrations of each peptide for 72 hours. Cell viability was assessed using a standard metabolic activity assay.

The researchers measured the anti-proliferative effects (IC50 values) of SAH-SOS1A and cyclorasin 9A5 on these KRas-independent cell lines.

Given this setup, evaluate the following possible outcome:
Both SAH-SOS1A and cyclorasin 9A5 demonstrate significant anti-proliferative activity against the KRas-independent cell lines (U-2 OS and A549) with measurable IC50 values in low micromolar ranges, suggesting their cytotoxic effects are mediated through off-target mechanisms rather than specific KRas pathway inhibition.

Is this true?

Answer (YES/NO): YES